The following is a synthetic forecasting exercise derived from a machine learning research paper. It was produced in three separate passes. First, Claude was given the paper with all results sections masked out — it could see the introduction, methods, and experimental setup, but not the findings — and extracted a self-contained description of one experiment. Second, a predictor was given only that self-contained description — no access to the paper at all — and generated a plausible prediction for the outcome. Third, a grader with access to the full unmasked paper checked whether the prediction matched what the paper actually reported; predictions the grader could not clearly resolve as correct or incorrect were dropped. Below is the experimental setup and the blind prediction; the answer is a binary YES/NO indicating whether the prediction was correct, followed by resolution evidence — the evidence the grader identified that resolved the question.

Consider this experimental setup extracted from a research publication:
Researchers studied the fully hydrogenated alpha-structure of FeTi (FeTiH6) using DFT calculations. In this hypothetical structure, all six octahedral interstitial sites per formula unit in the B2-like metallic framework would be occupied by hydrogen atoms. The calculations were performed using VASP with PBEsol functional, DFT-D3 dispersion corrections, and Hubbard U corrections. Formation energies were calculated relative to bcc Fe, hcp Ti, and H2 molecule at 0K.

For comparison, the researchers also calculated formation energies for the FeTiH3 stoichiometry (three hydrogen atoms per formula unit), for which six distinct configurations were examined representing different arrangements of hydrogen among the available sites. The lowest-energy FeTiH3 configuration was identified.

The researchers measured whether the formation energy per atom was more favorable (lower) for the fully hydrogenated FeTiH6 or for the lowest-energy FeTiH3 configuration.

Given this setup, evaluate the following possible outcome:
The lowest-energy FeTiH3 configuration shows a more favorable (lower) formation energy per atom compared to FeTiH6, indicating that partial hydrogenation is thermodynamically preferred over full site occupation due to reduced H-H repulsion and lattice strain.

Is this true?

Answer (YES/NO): YES